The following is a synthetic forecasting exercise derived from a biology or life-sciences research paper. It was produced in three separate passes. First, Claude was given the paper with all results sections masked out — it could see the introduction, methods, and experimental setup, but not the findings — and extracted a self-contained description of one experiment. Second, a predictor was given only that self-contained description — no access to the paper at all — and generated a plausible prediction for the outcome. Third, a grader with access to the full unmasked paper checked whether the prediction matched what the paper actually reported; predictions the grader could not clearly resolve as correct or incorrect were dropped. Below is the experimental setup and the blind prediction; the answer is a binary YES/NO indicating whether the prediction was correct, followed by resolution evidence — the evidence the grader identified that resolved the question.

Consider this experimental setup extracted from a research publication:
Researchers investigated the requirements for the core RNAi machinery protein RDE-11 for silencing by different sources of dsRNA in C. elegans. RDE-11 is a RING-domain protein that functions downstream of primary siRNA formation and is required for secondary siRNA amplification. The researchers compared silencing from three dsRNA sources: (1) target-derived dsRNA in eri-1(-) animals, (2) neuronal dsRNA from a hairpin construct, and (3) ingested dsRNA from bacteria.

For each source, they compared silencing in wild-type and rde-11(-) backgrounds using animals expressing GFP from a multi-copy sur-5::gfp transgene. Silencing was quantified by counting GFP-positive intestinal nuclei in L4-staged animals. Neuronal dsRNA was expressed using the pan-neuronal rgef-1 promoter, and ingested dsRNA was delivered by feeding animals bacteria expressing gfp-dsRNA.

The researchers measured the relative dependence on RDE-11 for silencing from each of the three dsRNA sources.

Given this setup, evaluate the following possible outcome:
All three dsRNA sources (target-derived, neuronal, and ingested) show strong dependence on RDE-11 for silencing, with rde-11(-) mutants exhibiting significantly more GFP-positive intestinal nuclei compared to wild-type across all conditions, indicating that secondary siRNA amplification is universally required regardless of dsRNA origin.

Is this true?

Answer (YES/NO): YES